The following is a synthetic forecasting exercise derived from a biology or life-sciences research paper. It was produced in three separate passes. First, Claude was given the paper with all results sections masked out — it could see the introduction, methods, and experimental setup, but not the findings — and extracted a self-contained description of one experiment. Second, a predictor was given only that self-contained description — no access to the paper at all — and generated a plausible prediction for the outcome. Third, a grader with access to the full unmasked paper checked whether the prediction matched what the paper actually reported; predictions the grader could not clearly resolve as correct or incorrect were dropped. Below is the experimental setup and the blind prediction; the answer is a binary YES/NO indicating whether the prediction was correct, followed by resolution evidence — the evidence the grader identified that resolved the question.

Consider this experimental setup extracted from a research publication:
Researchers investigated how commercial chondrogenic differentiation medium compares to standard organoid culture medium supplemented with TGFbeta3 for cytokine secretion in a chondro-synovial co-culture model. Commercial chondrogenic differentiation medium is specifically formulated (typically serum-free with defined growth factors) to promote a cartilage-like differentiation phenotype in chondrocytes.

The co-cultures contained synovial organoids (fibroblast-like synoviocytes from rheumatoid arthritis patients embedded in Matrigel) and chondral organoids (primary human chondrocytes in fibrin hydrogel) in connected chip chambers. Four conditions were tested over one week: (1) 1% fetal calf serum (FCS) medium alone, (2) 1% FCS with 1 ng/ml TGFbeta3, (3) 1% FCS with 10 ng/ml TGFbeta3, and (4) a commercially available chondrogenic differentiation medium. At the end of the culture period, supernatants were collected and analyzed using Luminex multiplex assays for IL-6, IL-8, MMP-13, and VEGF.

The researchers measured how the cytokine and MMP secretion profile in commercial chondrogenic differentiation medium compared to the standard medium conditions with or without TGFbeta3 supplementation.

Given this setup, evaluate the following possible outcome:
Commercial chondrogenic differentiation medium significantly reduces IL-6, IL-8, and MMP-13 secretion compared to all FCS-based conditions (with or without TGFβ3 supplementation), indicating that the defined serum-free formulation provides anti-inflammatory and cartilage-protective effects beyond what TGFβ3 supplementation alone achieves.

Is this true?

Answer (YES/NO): NO